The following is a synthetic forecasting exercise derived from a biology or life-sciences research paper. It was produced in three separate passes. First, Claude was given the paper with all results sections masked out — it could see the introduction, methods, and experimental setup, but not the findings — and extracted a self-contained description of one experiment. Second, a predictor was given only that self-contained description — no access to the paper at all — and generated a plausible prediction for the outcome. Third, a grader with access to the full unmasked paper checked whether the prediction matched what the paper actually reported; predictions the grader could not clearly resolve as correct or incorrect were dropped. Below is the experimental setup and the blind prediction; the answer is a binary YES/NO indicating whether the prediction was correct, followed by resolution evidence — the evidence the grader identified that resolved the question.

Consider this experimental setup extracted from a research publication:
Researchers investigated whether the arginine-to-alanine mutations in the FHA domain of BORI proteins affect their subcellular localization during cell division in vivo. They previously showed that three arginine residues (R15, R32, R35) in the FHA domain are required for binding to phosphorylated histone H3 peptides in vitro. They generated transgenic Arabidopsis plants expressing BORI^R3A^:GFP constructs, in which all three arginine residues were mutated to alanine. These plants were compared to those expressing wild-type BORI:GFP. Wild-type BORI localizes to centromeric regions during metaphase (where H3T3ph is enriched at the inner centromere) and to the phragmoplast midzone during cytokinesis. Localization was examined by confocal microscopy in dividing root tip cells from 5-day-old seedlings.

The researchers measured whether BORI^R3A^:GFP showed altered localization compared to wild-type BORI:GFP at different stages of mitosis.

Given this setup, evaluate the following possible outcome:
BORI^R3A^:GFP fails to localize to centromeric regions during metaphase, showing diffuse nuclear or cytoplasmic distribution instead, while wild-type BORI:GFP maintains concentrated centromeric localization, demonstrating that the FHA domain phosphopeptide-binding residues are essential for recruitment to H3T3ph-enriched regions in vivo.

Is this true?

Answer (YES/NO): NO